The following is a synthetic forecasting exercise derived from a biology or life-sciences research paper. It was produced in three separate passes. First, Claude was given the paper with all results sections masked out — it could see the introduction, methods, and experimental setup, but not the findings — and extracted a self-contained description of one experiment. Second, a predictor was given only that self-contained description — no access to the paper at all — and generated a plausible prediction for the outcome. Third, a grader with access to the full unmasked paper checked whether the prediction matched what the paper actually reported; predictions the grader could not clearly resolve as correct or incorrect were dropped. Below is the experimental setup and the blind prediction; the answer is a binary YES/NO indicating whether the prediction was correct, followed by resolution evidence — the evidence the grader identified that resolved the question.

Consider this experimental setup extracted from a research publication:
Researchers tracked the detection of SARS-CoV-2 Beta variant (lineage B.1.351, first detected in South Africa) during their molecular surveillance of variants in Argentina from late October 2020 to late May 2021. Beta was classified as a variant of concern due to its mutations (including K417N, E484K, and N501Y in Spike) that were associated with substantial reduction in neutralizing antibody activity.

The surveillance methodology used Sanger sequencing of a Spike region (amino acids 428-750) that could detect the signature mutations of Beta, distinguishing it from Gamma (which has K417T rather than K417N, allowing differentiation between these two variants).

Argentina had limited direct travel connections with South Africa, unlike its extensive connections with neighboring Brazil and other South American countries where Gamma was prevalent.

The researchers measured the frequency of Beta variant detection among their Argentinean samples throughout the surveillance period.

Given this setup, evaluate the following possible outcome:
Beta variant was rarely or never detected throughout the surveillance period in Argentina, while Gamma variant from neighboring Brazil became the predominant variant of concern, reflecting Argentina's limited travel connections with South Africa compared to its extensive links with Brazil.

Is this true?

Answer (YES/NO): YES